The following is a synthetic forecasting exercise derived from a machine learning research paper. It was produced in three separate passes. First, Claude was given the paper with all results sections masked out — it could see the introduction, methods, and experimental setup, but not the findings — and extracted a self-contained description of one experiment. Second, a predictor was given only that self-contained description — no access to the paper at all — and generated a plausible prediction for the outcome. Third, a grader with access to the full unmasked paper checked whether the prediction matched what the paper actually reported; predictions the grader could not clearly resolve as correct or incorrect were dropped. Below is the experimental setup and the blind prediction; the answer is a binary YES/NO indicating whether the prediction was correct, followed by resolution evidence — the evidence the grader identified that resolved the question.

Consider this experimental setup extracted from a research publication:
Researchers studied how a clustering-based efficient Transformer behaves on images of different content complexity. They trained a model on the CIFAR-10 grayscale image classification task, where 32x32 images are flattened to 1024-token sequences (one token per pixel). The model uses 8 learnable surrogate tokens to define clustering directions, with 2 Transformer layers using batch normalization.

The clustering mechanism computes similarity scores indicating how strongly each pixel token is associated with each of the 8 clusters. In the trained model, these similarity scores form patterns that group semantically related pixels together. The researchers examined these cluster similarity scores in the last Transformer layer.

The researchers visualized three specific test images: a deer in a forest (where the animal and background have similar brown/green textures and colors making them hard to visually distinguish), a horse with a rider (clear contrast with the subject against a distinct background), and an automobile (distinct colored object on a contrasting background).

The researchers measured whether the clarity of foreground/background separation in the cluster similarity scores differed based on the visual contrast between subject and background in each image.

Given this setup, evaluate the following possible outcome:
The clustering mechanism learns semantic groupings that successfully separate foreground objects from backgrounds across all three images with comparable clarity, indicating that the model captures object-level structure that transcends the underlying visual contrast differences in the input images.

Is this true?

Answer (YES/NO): NO